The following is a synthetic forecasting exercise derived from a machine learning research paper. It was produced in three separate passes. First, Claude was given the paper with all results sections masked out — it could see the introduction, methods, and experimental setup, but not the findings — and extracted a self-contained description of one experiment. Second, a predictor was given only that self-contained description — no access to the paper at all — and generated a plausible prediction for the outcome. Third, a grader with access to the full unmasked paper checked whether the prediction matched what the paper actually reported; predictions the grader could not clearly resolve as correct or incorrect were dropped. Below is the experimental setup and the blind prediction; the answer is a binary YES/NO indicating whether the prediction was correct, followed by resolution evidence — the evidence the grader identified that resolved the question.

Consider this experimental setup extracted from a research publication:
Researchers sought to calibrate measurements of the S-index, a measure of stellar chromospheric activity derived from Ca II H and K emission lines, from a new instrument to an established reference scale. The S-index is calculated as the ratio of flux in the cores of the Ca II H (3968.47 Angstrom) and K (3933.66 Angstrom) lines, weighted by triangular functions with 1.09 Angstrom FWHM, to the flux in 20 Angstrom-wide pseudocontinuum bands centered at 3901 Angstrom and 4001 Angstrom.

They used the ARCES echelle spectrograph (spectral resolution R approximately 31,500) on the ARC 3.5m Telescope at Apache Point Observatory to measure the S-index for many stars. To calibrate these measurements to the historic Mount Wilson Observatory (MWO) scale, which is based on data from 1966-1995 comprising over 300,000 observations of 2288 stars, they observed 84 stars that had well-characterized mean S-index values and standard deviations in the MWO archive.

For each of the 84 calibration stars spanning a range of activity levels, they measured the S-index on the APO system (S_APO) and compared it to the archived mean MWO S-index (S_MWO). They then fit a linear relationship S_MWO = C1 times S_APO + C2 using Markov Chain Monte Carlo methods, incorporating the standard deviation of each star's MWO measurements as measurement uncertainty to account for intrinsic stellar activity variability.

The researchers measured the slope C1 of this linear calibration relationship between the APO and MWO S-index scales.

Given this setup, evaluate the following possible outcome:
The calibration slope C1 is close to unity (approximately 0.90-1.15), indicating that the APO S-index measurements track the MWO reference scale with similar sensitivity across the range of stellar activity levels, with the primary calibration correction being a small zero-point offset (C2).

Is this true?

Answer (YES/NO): NO